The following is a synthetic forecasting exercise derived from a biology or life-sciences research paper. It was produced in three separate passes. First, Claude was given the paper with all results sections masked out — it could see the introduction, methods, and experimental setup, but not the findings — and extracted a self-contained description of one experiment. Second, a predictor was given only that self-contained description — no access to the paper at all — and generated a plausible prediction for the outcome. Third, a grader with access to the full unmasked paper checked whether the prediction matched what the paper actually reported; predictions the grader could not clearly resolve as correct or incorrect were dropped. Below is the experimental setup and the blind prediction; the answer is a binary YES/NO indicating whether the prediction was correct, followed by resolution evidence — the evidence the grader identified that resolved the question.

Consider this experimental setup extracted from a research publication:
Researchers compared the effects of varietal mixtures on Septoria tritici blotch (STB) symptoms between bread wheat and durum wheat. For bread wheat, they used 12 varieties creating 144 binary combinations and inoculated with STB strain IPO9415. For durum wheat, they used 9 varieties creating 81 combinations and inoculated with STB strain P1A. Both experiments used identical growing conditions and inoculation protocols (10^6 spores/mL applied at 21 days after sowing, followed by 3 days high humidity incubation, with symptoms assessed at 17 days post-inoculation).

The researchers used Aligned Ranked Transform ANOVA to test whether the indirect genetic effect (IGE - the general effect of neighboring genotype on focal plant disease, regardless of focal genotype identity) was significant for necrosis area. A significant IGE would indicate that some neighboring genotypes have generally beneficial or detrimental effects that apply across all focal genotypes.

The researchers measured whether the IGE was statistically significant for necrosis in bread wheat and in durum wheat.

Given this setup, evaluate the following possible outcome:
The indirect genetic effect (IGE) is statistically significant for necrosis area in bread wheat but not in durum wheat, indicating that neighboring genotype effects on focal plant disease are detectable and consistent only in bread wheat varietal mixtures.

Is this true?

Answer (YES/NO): NO